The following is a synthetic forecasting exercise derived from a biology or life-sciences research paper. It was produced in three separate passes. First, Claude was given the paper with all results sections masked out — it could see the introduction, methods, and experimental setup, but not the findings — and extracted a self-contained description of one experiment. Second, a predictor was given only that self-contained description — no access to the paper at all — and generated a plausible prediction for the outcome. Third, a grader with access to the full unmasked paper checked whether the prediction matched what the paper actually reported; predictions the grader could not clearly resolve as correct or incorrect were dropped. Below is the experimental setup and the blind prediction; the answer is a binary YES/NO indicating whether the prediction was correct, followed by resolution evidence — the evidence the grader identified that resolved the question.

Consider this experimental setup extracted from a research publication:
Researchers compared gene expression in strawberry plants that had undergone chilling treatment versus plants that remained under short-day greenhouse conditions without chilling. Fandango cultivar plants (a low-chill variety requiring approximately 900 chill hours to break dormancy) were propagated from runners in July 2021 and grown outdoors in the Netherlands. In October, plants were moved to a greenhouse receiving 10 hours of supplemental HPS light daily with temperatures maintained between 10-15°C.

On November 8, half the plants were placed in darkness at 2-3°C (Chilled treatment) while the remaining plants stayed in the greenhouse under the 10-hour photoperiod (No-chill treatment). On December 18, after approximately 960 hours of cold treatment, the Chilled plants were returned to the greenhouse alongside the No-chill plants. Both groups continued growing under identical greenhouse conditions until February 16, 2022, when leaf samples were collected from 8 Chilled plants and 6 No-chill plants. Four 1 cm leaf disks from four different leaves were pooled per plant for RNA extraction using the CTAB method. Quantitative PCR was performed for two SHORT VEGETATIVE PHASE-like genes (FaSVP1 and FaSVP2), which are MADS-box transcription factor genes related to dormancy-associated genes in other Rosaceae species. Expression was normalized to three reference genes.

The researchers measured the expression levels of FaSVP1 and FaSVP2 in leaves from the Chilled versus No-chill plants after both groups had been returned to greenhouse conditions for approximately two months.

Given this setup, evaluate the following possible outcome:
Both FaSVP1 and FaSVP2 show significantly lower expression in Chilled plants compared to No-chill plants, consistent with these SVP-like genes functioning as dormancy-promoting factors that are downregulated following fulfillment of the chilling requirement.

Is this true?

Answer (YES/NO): NO